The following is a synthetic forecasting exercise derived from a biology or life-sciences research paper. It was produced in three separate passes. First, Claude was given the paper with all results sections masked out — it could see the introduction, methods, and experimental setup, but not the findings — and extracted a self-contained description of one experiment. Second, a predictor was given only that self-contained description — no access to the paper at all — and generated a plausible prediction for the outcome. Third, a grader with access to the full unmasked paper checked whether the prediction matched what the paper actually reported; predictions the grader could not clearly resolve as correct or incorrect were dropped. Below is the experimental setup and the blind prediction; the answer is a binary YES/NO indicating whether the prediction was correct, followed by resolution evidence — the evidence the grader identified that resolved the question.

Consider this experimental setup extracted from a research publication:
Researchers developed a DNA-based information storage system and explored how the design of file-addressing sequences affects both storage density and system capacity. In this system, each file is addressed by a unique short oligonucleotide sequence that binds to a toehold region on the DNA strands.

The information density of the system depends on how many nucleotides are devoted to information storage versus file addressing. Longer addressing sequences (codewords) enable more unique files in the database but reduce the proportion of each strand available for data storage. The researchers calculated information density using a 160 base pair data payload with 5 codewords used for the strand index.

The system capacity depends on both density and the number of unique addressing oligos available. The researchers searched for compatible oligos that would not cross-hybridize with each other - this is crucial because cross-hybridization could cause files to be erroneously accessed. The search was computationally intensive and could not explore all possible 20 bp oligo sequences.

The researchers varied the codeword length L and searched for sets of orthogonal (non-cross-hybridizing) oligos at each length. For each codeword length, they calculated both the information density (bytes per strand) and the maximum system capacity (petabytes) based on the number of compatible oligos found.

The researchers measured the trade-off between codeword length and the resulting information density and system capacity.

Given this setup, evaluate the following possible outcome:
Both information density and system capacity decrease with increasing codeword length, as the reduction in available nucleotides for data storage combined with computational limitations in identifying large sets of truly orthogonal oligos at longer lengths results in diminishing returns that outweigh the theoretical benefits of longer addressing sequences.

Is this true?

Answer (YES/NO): NO